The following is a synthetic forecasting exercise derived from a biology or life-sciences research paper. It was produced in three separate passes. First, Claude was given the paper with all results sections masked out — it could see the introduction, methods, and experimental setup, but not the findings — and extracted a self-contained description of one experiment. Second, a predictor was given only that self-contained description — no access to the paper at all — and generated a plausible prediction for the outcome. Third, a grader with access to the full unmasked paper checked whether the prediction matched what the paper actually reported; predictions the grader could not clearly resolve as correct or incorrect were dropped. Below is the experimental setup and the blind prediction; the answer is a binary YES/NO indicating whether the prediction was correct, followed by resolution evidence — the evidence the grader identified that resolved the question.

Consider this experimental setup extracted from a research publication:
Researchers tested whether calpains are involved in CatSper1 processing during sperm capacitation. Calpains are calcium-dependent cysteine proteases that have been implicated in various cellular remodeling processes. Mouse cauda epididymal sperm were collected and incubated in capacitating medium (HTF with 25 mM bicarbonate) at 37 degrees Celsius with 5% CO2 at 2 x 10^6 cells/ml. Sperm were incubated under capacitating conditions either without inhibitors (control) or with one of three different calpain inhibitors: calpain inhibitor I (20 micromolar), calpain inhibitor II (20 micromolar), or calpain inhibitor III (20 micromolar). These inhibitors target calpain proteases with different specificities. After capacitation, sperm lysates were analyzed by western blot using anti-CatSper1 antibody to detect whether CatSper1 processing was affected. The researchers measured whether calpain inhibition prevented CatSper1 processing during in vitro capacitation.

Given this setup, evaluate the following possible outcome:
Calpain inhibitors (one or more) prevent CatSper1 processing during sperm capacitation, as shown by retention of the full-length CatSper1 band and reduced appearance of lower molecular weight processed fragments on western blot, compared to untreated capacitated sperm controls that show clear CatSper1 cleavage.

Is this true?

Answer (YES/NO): YES